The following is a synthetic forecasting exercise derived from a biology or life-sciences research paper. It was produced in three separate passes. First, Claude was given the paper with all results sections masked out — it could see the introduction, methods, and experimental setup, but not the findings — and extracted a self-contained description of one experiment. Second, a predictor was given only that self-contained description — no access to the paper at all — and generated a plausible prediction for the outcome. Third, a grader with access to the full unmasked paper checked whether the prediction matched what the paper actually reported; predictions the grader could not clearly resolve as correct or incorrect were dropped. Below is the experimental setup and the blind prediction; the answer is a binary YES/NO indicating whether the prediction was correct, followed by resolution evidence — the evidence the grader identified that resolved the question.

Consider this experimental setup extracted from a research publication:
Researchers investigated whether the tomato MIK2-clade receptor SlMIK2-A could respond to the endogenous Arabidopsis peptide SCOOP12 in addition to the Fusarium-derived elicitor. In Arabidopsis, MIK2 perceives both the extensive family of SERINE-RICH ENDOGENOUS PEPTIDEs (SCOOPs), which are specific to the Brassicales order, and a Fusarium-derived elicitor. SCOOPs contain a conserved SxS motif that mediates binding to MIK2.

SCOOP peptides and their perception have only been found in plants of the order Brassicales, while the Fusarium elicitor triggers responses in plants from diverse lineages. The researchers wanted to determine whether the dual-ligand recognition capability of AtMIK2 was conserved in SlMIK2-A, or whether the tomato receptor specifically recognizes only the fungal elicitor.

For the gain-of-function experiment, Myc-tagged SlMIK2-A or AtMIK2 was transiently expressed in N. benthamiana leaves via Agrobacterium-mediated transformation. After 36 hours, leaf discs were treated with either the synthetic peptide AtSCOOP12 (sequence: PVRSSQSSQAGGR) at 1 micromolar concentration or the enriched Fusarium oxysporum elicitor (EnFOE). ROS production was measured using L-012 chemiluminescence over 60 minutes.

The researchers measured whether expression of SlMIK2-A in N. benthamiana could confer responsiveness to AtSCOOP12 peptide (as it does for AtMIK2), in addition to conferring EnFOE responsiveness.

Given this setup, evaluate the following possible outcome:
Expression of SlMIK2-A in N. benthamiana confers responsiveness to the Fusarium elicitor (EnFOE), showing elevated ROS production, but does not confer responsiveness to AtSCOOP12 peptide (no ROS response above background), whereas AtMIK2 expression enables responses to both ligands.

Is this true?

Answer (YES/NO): YES